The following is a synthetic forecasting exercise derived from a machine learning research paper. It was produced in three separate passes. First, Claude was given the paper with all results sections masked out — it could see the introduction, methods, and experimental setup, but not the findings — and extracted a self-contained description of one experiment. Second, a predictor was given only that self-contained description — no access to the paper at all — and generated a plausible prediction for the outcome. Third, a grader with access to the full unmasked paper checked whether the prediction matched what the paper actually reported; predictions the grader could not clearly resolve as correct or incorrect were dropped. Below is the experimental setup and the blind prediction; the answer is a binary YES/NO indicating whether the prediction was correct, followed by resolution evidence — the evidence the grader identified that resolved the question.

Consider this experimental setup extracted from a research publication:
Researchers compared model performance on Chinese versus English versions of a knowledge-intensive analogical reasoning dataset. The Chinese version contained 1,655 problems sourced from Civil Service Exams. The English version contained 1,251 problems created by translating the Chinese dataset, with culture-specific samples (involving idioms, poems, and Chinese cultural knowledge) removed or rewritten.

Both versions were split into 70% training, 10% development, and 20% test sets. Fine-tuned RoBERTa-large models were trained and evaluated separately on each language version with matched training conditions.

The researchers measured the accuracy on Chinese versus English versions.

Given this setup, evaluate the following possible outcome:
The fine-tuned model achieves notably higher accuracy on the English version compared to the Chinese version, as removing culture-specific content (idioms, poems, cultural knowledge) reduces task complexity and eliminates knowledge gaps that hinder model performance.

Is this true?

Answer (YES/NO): NO